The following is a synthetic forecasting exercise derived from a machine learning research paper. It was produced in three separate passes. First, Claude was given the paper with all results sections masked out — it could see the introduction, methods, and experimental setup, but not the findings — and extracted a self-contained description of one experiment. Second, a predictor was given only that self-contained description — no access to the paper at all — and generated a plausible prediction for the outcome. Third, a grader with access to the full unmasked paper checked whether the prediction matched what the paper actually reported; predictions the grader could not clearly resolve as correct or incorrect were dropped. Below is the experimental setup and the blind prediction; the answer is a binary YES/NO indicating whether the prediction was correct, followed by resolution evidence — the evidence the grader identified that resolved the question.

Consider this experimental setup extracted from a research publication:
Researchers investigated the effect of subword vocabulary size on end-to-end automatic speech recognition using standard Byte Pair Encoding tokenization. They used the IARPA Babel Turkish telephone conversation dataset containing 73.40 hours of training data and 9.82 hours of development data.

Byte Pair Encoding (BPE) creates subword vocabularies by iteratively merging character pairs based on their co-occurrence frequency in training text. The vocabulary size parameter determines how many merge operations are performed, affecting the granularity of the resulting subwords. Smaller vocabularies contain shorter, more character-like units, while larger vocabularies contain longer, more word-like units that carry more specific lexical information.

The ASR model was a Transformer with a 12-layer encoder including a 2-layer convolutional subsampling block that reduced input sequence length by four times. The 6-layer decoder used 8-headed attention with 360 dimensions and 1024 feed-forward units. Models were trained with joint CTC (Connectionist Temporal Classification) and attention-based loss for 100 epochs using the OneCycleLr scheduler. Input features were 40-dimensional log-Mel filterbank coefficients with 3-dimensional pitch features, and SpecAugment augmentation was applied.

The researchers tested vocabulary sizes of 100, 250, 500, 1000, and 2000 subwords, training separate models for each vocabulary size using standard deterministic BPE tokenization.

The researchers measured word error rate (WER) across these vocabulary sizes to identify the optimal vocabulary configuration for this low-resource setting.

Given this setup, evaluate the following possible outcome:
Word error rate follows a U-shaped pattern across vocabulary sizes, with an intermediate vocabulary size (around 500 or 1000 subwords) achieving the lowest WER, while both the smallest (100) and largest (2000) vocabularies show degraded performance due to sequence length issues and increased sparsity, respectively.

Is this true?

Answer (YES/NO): NO